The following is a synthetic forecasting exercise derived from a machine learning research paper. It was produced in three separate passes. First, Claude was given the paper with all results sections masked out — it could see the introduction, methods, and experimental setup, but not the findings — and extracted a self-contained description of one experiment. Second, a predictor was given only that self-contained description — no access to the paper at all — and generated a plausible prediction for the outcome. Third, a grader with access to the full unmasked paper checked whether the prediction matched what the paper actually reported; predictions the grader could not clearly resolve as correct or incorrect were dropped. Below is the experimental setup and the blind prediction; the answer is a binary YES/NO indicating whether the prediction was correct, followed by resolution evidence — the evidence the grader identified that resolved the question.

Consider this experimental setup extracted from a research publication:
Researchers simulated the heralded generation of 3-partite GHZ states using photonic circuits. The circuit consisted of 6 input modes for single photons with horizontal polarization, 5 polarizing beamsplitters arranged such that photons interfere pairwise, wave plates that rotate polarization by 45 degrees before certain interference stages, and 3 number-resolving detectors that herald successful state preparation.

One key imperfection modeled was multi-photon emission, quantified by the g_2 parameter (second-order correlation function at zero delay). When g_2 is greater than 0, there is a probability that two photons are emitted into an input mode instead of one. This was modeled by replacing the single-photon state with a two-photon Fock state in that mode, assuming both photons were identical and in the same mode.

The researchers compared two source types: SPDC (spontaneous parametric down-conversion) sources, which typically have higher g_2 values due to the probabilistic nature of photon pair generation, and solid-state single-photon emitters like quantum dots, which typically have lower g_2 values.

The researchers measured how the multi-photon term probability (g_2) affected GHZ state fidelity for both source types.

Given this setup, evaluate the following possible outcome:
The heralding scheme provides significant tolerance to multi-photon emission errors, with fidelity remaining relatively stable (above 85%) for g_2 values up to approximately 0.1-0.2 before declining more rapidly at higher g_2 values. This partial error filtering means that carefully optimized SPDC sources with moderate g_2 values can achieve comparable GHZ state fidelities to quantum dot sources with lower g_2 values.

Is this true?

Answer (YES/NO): NO